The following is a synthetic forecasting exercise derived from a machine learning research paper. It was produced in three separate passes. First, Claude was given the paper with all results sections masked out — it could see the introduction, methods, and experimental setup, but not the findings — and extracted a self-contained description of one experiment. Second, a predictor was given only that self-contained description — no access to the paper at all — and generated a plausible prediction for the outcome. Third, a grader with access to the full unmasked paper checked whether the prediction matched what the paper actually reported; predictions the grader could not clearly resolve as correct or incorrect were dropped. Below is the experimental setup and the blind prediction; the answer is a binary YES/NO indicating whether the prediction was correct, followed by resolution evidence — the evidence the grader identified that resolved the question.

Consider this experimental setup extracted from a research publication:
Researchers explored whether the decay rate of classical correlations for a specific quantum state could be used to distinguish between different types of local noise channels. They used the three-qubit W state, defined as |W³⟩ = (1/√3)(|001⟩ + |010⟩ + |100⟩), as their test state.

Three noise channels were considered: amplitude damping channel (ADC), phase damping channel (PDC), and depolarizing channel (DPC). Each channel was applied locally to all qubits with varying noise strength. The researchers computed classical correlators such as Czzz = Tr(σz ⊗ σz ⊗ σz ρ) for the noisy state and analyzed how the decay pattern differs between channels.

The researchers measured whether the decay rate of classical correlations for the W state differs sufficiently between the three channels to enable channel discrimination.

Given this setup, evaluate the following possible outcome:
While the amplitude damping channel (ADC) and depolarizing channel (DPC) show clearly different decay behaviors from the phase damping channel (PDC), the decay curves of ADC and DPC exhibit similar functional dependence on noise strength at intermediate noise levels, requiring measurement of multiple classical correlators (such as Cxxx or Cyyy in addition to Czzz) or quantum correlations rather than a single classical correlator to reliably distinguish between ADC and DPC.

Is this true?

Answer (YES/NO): NO